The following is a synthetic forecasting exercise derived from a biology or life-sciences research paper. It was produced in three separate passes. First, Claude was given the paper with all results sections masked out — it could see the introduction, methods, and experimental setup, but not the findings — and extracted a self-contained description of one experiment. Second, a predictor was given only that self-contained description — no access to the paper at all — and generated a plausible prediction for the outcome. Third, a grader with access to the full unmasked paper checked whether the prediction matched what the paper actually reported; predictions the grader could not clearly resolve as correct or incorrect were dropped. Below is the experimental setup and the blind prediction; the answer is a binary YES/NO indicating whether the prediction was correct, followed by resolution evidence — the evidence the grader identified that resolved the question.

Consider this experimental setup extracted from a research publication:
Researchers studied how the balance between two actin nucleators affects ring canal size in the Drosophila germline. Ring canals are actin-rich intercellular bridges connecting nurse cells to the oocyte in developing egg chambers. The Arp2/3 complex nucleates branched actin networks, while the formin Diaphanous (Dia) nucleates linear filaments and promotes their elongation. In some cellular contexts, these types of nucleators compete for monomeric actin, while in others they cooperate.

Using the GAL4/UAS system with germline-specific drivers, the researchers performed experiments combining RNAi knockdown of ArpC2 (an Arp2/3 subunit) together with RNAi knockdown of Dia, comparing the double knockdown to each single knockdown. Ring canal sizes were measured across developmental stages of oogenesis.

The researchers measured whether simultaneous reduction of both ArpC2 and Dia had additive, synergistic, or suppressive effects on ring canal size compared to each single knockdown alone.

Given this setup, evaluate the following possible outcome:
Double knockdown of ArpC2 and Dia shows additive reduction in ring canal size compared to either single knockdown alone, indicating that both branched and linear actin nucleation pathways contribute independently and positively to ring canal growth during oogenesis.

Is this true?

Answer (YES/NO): NO